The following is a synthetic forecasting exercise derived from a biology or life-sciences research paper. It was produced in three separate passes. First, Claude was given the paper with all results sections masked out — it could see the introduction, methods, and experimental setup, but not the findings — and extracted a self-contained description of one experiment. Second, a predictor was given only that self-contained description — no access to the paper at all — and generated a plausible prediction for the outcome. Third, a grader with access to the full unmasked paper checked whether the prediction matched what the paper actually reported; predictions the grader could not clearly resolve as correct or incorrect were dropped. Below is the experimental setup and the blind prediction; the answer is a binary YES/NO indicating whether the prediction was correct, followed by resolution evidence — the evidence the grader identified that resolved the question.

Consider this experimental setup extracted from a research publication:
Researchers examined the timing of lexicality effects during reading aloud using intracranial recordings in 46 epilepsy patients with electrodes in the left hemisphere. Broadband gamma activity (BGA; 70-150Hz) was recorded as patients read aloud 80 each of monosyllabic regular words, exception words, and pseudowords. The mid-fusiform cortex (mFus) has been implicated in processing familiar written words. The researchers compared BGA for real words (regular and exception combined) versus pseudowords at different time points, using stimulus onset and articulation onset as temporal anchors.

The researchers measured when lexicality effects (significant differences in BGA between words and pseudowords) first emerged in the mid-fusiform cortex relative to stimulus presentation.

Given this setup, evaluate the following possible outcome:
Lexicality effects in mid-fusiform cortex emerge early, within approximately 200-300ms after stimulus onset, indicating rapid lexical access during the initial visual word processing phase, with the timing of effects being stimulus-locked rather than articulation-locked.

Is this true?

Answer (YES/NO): YES